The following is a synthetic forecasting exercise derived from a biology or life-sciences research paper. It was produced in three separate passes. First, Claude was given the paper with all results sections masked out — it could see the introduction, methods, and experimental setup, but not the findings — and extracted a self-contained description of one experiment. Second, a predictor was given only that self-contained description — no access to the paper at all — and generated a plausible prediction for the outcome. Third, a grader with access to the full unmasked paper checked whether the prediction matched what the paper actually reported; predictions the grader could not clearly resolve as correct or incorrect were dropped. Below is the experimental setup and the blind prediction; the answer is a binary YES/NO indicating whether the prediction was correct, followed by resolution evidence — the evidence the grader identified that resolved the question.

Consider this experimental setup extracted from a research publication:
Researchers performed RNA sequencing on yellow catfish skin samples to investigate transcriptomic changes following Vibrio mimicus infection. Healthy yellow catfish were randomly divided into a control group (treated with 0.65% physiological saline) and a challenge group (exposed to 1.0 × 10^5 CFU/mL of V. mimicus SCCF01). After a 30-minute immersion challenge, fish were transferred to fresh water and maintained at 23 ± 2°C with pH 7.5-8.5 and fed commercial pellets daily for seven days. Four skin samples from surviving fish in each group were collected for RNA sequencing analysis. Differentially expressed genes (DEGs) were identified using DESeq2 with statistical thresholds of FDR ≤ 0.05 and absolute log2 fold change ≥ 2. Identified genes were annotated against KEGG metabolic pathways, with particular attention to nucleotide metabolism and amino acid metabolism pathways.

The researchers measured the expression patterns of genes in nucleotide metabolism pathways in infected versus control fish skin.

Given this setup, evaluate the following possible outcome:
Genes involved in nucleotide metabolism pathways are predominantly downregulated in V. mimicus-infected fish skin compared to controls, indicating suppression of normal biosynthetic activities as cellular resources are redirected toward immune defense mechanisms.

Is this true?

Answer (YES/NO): NO